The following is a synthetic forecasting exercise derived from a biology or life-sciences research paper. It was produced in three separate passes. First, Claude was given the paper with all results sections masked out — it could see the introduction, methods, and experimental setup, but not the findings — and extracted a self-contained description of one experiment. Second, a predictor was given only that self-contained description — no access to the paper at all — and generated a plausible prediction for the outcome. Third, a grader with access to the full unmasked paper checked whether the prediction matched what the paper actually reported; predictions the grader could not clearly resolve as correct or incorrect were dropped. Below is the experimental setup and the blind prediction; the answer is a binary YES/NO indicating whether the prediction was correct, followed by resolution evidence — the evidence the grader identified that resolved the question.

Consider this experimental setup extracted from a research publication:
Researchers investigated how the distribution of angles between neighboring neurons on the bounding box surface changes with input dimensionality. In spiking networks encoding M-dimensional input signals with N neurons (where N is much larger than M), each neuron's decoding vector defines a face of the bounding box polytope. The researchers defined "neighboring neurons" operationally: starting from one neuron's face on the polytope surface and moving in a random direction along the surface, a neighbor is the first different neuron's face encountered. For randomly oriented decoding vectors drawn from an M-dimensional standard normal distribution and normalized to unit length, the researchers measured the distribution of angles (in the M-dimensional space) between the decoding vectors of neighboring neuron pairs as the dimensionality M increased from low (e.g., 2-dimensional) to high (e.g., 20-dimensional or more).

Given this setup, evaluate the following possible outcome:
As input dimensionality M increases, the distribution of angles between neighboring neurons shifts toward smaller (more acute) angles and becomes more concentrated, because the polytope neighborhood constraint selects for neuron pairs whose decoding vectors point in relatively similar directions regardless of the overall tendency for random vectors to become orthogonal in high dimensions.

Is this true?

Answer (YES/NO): NO